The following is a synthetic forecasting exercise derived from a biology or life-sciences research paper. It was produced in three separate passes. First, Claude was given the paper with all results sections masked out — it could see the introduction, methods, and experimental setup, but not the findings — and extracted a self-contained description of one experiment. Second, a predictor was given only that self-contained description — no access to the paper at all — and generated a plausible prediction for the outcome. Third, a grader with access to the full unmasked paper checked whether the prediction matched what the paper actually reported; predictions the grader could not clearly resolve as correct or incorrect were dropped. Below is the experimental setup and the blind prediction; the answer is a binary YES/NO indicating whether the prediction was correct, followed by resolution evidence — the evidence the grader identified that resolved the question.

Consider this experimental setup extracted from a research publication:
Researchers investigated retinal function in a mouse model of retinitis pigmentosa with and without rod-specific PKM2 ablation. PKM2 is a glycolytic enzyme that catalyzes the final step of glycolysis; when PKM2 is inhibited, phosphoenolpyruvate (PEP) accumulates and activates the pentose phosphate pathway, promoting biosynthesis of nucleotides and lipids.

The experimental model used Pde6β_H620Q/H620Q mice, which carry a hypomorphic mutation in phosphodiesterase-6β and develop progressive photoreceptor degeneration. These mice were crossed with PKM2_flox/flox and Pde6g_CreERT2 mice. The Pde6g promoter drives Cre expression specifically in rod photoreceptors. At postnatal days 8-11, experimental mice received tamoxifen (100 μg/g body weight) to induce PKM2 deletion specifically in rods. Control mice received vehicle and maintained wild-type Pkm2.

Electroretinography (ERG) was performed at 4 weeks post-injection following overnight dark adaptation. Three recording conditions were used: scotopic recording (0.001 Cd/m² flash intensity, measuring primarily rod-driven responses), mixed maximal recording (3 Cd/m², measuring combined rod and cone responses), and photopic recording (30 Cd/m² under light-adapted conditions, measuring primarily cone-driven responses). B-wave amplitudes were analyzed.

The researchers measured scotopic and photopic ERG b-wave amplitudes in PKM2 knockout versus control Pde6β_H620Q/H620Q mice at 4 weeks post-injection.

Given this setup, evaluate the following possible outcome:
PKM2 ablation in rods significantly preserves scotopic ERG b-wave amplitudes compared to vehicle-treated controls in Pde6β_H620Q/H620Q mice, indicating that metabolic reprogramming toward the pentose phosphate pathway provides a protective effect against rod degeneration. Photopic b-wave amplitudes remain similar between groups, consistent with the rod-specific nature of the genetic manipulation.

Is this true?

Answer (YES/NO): YES